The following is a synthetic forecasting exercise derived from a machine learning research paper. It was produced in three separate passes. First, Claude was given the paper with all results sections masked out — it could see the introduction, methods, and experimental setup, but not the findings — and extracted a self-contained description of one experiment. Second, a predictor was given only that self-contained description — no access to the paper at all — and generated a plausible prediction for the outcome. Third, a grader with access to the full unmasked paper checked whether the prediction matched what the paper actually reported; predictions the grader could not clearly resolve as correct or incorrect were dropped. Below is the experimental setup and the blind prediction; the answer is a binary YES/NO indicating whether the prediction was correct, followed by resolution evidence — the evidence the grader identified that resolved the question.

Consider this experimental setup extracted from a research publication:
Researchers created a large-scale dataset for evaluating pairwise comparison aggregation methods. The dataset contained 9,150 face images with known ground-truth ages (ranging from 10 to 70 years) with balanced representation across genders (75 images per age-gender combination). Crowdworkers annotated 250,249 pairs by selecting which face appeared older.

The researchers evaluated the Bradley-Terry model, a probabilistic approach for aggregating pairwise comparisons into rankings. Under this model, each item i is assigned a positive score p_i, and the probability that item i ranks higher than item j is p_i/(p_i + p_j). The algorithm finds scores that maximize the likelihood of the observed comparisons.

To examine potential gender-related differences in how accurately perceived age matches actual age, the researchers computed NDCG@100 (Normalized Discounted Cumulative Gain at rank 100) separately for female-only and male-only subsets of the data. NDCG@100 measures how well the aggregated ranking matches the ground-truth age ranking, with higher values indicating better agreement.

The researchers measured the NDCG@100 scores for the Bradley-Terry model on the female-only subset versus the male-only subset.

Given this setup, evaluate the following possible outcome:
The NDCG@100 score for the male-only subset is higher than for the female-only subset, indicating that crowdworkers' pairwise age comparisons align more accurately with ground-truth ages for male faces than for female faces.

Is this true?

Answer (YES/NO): NO